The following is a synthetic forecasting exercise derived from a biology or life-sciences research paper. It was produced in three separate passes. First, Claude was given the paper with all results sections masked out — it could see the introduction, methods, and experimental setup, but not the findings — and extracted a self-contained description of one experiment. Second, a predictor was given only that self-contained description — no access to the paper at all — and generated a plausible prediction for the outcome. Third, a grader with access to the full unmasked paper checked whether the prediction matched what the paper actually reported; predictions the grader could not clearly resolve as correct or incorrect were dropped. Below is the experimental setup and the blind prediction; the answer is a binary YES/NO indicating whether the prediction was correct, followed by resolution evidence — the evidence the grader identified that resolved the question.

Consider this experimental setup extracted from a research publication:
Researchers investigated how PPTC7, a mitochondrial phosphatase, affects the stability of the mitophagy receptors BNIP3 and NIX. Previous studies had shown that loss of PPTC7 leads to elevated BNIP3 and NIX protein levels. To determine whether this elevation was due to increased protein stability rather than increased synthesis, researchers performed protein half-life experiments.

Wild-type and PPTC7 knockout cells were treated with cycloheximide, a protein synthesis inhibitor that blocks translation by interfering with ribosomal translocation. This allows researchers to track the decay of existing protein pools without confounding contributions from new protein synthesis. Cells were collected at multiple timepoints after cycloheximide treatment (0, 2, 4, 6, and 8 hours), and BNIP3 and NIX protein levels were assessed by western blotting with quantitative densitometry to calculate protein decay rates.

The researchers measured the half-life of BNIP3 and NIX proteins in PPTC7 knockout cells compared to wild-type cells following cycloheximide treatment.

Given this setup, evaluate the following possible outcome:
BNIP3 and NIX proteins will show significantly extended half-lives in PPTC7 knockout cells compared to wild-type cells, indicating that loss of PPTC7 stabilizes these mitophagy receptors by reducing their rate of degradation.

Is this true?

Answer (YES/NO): YES